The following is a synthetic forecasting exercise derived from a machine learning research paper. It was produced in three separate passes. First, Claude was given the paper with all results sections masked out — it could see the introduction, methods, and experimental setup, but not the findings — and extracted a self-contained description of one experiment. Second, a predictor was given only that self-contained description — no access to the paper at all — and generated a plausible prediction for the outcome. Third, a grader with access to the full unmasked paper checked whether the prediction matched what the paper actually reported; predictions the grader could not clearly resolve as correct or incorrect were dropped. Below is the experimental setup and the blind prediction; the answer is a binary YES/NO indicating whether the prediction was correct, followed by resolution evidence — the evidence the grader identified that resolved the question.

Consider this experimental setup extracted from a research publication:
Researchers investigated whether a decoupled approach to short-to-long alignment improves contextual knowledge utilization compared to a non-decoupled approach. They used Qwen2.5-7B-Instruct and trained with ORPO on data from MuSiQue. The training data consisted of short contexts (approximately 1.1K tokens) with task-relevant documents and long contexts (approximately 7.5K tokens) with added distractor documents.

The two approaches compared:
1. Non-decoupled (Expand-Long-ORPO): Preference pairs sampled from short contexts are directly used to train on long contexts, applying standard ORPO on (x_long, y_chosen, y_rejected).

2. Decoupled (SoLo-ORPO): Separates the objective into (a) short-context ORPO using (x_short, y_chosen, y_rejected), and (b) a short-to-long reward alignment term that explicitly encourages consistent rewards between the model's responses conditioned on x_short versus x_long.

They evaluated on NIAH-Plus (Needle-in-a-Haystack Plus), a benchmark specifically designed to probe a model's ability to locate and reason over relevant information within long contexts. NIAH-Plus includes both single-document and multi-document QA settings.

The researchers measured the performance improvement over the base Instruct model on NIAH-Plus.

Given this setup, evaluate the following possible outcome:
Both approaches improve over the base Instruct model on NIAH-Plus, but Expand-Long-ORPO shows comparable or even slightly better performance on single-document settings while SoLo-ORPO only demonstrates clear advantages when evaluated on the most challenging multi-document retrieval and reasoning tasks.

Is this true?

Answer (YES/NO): NO